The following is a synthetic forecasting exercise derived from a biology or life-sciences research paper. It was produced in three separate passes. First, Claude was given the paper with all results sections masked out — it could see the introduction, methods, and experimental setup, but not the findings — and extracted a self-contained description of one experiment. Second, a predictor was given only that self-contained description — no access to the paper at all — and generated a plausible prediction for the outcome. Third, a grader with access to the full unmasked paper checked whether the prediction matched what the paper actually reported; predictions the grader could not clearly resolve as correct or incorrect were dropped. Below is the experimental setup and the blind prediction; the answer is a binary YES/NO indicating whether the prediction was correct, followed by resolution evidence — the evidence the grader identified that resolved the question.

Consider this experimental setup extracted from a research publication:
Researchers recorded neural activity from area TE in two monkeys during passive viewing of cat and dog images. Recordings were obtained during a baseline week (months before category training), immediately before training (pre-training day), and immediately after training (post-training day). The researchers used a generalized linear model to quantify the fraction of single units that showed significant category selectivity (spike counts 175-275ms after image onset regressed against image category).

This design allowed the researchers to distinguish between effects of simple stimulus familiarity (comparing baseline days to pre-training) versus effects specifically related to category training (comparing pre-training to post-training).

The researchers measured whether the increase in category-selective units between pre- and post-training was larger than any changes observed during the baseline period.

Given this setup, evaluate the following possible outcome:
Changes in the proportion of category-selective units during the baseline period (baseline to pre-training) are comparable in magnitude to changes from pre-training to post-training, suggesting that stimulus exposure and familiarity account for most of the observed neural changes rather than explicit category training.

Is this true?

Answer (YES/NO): NO